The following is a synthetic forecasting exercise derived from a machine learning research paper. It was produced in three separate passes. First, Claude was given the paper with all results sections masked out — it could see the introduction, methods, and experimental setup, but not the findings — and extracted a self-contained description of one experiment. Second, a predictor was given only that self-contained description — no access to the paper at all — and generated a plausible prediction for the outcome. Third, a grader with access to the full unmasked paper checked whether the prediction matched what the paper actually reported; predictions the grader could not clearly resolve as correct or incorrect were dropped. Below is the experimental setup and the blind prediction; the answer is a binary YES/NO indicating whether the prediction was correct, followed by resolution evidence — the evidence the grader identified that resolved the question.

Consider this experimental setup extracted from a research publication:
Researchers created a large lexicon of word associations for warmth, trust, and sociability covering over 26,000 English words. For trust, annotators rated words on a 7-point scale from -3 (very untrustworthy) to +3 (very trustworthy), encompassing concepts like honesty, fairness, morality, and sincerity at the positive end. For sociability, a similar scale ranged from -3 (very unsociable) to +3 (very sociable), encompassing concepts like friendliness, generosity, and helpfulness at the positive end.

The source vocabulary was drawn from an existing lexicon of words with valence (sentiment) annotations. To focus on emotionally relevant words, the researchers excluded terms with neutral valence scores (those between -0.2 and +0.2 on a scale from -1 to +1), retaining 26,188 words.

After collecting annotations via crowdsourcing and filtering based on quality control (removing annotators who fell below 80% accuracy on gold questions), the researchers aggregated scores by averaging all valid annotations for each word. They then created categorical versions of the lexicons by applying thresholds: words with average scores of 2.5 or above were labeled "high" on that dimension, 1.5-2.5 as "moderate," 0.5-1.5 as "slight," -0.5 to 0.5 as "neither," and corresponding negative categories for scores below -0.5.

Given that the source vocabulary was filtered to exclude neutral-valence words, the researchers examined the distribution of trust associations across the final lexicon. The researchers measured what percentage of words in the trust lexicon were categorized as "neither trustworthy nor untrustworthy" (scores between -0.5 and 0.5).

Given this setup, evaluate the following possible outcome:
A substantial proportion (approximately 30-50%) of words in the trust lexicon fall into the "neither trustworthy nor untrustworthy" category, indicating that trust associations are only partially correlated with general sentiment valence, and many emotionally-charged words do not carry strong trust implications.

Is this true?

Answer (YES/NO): YES